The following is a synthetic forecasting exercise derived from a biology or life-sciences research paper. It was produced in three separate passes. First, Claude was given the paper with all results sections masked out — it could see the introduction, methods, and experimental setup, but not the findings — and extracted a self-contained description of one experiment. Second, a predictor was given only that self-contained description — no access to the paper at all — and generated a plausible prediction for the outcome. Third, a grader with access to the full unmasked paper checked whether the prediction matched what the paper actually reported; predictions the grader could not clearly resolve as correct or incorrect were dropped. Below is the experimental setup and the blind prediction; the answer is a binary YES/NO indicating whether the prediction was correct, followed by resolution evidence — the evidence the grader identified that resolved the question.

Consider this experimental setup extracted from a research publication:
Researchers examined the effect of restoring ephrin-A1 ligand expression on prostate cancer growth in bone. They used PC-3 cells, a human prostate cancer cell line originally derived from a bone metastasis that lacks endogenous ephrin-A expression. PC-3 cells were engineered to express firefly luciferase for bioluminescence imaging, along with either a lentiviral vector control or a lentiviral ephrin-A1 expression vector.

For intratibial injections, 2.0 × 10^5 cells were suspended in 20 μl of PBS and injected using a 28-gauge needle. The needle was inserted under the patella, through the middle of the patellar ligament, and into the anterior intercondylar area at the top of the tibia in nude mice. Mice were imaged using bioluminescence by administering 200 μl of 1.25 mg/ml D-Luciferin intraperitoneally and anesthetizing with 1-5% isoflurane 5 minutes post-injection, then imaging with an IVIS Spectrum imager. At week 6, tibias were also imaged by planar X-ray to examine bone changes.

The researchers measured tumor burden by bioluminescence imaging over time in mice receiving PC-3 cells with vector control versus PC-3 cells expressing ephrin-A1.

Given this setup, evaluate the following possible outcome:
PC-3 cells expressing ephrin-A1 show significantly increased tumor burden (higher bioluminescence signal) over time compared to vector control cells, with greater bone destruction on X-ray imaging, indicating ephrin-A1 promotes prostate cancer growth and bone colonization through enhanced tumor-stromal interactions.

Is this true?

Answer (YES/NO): NO